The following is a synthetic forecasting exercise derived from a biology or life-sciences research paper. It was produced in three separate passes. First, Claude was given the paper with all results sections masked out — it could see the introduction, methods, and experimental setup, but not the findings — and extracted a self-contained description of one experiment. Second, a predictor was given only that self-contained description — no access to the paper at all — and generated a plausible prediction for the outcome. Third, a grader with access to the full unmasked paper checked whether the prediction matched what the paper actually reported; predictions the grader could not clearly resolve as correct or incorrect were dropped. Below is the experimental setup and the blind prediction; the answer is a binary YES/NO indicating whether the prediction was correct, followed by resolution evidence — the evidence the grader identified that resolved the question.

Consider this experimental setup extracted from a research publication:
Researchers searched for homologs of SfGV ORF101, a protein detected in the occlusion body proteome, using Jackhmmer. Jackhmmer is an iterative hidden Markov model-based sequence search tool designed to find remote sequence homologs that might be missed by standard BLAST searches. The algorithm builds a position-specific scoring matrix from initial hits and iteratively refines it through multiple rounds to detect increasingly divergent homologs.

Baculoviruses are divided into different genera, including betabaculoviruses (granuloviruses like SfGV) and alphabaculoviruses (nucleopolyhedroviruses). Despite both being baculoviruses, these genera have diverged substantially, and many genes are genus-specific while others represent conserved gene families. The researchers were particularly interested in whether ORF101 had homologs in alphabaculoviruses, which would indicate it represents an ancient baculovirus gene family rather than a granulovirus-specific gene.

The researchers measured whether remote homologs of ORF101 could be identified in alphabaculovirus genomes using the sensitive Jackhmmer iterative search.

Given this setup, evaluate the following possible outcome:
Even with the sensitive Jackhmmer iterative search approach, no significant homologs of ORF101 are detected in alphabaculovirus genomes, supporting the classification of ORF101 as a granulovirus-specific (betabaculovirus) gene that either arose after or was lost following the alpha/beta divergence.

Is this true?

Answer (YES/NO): NO